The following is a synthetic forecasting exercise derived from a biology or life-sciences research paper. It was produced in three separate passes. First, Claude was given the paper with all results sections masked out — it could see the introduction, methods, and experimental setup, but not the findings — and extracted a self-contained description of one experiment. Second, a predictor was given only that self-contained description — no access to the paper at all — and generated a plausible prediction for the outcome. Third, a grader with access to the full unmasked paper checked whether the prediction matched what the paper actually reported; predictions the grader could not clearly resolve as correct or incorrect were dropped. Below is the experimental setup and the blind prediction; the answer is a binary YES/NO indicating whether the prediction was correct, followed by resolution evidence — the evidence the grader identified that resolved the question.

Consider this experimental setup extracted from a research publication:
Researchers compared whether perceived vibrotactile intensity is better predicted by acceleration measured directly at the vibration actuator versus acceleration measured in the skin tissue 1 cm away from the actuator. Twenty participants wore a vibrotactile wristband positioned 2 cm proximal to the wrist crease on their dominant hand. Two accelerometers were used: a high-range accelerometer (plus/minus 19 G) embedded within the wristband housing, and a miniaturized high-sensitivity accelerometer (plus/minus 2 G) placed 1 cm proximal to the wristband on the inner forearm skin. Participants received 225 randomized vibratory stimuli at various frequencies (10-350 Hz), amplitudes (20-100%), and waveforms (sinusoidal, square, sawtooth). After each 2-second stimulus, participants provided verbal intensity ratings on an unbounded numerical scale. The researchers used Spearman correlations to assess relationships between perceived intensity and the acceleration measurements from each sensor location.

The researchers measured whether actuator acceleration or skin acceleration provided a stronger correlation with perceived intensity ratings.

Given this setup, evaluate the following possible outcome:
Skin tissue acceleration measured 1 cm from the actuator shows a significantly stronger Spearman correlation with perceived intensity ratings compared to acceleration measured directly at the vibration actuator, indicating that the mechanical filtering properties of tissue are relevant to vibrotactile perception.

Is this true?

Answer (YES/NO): NO